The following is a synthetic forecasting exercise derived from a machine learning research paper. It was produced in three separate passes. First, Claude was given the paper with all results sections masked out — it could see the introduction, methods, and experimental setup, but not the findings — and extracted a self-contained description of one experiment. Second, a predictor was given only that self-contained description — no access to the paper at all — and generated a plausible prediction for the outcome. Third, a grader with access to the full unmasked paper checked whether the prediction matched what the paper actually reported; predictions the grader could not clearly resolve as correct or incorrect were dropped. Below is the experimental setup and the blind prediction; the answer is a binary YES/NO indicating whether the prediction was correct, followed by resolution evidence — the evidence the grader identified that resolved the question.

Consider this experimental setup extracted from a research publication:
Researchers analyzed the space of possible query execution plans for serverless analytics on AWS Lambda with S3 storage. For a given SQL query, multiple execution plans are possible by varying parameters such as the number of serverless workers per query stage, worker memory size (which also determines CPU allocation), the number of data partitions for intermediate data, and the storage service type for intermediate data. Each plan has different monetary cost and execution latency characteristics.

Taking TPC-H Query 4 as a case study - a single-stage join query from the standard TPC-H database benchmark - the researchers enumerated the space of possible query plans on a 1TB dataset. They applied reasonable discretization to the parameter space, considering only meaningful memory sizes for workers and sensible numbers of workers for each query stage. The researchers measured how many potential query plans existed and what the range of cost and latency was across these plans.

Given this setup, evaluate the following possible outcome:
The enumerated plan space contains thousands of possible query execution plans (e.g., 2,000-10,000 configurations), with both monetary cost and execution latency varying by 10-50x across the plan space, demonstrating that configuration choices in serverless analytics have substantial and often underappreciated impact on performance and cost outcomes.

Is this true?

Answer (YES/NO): NO